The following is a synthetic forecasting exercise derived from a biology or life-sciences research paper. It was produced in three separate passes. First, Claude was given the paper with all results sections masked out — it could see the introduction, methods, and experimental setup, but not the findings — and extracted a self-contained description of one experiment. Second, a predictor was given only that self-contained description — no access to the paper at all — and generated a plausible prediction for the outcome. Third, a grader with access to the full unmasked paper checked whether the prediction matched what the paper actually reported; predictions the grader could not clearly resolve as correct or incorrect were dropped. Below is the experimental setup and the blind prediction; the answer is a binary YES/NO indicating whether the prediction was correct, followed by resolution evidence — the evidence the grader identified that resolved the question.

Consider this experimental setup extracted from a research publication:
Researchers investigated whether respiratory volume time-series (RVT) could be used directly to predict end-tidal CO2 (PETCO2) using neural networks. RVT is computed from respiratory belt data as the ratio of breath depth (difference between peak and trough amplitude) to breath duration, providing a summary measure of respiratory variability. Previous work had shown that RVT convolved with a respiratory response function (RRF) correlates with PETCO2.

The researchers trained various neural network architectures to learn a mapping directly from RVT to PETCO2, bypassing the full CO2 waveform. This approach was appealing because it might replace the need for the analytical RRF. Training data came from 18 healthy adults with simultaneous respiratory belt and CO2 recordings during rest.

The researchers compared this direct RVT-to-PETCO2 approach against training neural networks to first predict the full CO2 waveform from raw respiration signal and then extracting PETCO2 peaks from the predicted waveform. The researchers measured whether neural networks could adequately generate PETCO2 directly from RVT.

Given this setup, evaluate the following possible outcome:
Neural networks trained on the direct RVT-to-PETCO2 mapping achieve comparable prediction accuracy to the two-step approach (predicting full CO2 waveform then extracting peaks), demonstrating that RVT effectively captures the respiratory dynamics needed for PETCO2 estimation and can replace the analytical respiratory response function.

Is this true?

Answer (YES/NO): NO